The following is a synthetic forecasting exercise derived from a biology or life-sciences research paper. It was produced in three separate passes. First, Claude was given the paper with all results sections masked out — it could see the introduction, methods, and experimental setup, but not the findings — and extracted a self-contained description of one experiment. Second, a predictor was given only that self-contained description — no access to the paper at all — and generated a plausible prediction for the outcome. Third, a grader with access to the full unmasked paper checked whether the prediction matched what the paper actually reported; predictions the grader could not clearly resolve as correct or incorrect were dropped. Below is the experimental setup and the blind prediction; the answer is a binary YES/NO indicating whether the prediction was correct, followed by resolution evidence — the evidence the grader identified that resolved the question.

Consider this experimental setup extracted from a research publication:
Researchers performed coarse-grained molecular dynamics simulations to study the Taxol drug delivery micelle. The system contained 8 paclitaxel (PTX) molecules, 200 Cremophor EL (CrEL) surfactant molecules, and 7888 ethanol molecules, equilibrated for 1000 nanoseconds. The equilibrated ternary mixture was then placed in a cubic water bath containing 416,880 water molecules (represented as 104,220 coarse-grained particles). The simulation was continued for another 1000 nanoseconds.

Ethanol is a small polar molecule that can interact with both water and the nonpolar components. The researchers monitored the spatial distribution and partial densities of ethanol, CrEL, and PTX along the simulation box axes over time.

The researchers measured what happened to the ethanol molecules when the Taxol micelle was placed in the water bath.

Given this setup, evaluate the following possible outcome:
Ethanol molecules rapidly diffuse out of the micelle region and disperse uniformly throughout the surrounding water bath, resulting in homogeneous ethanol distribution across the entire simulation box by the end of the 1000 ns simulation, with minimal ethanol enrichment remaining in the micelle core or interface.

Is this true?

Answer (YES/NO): YES